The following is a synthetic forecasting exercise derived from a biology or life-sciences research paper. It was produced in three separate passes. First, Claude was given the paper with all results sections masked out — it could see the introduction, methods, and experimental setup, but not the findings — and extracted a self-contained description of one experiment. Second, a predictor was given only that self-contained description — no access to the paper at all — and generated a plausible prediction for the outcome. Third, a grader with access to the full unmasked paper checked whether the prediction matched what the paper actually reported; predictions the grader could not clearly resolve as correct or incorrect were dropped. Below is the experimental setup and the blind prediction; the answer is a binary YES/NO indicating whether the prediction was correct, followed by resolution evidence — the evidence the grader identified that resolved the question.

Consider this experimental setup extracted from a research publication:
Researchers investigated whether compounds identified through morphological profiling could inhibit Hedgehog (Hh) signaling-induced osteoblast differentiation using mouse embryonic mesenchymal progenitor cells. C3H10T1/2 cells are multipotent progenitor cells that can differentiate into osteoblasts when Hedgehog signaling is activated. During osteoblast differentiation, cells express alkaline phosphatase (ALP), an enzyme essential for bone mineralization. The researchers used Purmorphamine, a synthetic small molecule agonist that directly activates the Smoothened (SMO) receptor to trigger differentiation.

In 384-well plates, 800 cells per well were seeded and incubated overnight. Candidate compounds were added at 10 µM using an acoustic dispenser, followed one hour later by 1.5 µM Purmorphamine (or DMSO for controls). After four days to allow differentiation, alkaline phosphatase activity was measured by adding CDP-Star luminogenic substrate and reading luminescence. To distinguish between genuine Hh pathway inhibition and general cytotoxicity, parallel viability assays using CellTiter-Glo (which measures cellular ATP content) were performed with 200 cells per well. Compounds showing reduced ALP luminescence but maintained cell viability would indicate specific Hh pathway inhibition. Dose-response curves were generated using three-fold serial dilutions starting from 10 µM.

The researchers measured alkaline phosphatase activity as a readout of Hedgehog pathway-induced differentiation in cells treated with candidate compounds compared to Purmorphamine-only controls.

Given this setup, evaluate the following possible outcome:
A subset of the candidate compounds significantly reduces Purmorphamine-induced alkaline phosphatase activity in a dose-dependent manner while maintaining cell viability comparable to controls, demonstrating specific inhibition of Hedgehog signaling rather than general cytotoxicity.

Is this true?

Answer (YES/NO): YES